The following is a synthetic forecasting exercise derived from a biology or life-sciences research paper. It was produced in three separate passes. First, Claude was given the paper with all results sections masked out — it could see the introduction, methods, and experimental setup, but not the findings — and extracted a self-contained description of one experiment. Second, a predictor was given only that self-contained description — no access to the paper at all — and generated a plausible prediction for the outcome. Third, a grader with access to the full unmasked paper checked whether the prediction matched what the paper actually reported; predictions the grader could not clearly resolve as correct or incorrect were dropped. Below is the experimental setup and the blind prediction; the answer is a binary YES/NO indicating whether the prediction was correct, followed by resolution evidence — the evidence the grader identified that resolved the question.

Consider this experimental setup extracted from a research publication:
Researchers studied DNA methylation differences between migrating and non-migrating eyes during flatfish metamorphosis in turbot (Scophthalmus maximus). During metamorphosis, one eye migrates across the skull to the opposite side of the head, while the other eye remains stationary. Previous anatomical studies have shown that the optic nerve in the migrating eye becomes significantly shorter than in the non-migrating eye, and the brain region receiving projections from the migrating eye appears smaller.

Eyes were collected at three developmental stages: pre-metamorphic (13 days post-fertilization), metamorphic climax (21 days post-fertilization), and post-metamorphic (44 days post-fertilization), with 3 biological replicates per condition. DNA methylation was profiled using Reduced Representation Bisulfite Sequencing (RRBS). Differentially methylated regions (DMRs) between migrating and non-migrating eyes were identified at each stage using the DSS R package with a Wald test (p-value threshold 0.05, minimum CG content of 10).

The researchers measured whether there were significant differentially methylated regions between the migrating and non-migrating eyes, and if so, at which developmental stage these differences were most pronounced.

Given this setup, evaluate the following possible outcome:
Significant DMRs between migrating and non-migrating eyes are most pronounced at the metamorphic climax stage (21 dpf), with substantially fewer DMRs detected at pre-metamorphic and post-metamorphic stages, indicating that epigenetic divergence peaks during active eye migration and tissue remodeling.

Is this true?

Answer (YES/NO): NO